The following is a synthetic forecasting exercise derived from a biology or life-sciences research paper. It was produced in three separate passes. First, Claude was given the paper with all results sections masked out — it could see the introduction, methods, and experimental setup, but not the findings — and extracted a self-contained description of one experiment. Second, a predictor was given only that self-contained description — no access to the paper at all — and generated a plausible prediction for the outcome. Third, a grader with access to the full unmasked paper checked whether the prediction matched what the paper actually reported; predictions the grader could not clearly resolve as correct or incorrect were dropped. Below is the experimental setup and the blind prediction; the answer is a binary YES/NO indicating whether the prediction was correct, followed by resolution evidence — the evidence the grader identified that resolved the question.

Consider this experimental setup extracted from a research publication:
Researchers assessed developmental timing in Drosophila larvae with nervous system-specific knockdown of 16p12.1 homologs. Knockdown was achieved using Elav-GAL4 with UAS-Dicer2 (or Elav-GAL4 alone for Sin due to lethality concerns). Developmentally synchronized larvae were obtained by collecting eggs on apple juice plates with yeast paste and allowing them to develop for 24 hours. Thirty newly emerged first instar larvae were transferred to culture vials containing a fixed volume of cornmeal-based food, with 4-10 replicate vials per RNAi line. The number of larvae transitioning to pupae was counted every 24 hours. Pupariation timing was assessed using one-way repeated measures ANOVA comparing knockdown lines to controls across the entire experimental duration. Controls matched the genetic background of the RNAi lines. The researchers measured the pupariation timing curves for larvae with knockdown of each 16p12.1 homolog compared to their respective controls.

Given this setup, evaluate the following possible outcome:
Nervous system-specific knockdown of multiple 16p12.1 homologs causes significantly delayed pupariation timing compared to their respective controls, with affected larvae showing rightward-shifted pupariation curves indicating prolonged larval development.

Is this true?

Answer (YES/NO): NO